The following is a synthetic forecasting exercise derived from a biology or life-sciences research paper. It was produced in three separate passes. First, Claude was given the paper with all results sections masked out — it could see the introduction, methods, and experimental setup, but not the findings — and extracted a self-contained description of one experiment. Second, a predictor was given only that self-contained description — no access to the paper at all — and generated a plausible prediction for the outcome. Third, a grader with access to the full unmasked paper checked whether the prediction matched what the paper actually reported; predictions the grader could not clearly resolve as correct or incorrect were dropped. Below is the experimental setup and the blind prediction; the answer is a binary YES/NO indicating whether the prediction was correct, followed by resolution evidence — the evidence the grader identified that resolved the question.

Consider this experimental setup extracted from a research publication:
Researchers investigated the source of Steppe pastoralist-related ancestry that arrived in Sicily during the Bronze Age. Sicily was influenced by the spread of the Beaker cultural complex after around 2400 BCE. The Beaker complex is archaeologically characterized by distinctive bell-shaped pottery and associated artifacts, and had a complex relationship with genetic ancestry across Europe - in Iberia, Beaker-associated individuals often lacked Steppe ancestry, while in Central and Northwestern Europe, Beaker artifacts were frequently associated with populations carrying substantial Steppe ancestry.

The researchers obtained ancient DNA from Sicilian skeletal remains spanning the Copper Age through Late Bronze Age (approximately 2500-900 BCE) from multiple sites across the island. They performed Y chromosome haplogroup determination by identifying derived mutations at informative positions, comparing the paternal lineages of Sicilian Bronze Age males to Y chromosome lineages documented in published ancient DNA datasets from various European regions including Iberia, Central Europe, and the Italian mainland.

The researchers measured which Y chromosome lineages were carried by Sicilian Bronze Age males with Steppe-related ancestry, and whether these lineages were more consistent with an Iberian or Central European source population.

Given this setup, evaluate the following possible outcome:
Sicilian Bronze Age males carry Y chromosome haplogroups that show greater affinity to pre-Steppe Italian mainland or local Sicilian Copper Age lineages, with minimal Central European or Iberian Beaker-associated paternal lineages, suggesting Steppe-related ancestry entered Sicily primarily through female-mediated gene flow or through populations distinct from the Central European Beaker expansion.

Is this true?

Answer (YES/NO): NO